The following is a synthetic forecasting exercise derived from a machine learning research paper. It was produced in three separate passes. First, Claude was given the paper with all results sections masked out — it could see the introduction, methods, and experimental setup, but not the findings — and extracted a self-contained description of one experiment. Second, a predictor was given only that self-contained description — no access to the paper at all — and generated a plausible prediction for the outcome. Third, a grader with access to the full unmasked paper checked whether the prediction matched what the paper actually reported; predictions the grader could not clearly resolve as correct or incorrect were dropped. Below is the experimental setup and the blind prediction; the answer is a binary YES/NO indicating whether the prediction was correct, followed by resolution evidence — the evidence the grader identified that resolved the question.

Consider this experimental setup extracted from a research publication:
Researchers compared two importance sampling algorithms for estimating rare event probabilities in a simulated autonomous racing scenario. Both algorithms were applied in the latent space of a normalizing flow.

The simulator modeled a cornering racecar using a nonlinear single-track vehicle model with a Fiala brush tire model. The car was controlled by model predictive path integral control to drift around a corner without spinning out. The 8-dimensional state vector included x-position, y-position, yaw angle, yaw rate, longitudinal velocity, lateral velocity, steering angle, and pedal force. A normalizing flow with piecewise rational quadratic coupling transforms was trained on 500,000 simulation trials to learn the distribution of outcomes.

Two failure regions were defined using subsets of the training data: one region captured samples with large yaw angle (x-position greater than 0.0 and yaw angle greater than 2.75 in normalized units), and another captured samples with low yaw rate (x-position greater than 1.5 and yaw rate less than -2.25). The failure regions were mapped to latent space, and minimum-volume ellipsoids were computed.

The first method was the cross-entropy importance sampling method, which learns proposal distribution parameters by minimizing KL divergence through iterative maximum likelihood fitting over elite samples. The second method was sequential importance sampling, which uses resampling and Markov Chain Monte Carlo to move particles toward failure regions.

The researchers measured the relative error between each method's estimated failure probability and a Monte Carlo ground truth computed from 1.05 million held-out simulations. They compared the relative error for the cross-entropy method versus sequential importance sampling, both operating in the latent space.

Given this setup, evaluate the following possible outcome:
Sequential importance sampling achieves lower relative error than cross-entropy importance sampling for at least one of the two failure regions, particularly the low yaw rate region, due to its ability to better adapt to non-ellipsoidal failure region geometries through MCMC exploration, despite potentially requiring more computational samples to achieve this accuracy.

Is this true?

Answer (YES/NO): NO